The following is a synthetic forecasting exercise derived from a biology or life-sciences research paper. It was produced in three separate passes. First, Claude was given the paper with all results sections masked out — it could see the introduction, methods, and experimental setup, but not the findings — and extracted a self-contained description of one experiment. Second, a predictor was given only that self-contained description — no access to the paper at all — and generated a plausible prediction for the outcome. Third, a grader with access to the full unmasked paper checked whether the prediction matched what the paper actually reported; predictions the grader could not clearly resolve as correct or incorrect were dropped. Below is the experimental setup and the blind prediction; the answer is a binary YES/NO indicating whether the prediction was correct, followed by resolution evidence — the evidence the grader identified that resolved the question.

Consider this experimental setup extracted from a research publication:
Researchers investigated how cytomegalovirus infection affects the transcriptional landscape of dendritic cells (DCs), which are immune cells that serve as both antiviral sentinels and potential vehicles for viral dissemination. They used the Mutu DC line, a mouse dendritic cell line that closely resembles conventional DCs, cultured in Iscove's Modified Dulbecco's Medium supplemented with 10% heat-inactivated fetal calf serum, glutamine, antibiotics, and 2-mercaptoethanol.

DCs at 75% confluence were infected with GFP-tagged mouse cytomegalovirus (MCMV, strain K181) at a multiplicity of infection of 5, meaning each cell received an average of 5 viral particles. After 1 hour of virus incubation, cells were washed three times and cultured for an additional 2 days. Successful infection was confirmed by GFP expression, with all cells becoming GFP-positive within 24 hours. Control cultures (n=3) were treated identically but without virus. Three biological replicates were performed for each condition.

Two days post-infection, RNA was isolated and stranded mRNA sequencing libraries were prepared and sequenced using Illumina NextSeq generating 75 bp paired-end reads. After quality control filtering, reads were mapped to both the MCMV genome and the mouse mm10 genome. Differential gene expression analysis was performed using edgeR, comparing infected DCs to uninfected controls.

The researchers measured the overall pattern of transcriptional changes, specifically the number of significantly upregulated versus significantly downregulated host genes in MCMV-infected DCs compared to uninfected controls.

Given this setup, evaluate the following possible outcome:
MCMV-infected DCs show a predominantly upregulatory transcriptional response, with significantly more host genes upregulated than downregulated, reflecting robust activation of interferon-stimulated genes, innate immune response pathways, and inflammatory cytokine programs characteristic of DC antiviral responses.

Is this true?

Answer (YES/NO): NO